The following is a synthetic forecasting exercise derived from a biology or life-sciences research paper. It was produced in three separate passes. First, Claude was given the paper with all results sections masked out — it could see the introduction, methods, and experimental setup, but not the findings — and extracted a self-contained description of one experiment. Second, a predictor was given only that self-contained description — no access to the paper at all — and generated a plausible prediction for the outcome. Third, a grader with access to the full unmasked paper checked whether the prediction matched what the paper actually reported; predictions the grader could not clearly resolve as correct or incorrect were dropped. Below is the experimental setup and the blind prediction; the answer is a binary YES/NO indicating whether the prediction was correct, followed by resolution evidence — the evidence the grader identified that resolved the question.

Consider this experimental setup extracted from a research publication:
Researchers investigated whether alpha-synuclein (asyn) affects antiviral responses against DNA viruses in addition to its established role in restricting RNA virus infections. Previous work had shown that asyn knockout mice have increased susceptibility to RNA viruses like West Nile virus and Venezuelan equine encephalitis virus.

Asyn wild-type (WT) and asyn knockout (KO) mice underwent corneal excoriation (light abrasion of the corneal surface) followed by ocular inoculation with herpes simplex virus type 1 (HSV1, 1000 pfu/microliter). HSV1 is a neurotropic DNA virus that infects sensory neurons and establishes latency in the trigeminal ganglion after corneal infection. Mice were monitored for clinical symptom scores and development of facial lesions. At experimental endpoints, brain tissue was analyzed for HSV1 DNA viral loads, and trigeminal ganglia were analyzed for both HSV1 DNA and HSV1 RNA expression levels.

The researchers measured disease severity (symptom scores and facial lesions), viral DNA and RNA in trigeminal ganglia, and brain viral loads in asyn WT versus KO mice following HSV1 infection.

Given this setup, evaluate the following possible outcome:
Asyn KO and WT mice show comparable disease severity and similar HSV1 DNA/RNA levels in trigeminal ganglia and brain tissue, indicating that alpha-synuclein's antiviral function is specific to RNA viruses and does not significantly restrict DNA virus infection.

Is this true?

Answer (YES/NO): YES